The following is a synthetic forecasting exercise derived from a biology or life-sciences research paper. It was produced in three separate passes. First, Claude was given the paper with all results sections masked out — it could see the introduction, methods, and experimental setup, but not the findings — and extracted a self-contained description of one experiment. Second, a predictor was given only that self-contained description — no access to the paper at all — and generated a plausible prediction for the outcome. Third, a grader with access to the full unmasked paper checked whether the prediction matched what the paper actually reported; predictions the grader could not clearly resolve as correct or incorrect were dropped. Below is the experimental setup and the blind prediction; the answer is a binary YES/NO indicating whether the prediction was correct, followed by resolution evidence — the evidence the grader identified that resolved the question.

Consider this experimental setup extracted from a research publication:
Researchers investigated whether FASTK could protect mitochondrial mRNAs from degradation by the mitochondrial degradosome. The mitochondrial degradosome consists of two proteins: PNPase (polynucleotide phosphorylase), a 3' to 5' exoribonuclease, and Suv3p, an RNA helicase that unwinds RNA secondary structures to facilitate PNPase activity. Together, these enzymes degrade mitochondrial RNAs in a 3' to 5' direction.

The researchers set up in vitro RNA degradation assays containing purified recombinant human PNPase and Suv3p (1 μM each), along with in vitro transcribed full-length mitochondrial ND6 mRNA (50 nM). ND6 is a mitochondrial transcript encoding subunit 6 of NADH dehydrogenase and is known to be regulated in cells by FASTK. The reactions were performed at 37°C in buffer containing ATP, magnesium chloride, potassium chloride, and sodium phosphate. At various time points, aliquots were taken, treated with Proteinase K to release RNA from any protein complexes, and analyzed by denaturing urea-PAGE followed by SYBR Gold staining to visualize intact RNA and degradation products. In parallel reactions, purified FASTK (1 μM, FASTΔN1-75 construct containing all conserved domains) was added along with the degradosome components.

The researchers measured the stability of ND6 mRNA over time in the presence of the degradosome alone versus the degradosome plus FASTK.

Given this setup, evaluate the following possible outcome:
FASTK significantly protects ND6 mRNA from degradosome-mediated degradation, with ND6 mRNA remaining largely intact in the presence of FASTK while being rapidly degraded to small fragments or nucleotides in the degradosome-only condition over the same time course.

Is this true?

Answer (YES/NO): YES